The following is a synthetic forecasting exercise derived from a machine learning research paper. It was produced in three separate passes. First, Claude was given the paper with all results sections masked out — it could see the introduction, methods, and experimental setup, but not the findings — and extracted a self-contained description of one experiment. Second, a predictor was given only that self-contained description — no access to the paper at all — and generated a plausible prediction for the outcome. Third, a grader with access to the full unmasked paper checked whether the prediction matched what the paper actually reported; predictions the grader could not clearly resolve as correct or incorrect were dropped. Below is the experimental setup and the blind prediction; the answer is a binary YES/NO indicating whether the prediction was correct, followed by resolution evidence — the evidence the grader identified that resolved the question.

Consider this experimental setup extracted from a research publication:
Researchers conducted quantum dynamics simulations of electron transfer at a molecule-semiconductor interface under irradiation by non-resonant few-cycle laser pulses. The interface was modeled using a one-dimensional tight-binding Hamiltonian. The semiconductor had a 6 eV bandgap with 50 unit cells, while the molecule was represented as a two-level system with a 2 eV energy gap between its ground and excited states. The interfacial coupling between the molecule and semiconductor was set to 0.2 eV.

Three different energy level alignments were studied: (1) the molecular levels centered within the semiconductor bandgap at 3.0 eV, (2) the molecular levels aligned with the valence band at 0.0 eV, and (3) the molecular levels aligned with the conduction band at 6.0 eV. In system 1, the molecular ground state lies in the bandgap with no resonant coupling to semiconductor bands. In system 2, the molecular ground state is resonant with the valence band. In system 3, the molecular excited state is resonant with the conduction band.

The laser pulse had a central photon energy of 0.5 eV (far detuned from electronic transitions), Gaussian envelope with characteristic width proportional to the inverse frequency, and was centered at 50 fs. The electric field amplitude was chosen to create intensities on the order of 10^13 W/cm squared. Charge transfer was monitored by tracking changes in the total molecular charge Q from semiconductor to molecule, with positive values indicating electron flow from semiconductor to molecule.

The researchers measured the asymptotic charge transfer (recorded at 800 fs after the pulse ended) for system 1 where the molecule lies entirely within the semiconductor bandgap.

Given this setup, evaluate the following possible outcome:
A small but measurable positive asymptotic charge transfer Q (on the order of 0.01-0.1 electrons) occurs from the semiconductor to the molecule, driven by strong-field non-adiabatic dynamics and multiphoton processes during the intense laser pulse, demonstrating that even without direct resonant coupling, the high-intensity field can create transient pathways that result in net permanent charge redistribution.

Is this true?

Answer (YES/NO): NO